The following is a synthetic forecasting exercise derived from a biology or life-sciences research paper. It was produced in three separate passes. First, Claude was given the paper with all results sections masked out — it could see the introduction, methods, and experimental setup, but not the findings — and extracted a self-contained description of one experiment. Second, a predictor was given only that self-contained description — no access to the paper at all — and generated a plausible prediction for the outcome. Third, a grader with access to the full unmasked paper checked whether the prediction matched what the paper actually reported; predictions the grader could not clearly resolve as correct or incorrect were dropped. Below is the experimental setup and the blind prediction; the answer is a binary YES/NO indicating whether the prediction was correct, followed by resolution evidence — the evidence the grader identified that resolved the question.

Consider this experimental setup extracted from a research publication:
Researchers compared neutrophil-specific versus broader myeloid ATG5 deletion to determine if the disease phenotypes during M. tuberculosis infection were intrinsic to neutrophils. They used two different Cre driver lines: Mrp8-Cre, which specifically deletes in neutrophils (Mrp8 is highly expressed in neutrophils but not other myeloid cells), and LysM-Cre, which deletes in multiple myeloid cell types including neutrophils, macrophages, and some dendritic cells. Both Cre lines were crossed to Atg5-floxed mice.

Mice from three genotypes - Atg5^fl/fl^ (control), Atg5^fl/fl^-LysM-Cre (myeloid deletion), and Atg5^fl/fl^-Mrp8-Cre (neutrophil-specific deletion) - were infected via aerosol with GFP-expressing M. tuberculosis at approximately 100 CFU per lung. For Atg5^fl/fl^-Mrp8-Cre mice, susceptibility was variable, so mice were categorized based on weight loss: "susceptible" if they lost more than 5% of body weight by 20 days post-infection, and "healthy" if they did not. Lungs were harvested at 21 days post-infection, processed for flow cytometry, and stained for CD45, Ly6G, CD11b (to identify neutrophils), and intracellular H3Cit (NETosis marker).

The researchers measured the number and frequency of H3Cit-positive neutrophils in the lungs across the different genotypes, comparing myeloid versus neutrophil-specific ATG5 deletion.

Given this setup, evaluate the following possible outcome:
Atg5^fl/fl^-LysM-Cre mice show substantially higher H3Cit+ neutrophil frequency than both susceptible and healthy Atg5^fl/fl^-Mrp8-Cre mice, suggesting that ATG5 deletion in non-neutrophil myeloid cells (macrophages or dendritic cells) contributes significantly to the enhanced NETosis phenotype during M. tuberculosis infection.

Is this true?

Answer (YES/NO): NO